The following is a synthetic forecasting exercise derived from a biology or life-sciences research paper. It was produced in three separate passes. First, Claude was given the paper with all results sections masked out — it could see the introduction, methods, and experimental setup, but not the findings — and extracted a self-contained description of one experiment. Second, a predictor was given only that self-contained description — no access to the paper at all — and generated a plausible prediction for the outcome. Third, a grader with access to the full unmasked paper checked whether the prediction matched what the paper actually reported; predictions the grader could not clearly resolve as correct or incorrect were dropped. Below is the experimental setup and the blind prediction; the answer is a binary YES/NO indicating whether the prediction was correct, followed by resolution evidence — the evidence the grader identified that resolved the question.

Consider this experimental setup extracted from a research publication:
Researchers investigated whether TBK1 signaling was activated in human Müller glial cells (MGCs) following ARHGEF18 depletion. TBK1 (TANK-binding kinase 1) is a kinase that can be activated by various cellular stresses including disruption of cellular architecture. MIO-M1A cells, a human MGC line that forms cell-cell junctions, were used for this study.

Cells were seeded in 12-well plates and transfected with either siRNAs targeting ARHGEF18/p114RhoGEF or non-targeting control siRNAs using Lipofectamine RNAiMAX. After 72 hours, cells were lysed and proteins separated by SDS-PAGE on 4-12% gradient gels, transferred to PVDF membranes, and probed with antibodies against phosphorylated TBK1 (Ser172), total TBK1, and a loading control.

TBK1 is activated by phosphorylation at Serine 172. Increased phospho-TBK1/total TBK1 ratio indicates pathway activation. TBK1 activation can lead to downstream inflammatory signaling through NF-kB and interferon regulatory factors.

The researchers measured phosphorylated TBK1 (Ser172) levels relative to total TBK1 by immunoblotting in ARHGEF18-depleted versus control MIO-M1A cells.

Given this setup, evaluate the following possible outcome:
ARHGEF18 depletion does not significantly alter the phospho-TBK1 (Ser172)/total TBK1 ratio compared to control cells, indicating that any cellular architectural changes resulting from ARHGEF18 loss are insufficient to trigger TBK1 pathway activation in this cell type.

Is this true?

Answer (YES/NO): NO